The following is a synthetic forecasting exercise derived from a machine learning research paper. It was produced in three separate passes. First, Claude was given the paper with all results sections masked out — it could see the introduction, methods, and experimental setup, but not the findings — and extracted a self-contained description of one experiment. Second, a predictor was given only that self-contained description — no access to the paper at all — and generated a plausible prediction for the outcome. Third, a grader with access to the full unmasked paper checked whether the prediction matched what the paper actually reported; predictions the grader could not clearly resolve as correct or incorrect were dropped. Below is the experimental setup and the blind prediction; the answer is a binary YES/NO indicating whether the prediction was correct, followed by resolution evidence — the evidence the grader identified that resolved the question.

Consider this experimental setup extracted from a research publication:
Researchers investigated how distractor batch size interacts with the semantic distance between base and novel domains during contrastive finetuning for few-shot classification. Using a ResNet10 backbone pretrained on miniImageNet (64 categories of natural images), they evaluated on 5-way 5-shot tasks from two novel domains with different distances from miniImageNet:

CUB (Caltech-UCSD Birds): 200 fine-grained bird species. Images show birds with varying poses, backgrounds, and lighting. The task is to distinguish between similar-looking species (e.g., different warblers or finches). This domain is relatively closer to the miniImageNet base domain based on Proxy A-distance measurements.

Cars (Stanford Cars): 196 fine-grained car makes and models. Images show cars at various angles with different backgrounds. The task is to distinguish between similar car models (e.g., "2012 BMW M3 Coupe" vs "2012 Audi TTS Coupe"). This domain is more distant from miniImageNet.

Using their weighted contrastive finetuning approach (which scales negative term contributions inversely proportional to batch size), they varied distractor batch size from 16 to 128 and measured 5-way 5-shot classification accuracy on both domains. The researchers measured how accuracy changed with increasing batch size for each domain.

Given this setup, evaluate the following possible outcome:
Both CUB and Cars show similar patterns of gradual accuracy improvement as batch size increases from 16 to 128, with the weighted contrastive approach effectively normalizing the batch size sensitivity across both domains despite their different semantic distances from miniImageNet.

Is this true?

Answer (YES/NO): NO